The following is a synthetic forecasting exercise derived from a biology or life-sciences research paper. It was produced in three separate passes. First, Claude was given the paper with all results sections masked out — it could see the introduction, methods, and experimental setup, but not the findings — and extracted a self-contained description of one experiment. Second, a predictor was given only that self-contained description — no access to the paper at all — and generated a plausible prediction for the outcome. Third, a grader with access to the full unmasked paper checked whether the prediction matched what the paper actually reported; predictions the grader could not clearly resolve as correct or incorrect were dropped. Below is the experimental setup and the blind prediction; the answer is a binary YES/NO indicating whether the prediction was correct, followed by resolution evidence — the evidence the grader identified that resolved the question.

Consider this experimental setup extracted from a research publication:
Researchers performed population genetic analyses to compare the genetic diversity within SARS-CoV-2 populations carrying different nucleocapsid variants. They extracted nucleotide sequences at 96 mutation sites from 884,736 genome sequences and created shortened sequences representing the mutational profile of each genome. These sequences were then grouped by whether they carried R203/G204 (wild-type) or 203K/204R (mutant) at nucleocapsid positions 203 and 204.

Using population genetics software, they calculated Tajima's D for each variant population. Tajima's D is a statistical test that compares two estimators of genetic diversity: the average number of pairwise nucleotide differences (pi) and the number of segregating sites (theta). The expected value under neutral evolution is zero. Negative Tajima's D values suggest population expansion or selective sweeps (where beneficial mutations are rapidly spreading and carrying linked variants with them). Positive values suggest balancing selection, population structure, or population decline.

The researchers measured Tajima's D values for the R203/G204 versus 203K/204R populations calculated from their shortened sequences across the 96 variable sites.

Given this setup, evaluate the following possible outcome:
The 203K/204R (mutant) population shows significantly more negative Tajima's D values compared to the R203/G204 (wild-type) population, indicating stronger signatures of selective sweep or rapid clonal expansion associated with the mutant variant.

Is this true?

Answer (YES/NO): YES